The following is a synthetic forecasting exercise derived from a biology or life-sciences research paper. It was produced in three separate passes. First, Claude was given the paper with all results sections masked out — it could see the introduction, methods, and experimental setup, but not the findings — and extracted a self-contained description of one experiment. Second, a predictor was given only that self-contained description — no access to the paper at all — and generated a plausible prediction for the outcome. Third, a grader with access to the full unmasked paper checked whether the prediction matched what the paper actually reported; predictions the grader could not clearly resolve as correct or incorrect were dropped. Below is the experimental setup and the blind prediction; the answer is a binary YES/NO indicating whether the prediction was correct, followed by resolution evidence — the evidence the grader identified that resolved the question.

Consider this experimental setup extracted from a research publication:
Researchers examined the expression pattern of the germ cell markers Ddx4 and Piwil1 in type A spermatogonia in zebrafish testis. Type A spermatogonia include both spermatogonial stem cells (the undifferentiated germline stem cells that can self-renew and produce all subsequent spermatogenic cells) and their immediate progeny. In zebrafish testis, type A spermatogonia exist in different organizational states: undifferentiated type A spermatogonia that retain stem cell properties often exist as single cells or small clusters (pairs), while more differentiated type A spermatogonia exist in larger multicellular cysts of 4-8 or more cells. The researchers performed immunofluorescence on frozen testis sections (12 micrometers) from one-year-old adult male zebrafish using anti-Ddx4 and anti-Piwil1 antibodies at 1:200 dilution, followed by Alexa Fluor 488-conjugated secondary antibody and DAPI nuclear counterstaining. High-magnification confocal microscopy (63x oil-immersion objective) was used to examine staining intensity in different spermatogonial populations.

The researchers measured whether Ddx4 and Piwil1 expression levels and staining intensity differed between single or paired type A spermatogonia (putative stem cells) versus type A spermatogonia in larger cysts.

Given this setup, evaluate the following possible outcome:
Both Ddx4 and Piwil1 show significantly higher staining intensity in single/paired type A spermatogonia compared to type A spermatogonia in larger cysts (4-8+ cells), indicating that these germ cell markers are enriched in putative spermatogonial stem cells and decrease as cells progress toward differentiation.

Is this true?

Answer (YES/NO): NO